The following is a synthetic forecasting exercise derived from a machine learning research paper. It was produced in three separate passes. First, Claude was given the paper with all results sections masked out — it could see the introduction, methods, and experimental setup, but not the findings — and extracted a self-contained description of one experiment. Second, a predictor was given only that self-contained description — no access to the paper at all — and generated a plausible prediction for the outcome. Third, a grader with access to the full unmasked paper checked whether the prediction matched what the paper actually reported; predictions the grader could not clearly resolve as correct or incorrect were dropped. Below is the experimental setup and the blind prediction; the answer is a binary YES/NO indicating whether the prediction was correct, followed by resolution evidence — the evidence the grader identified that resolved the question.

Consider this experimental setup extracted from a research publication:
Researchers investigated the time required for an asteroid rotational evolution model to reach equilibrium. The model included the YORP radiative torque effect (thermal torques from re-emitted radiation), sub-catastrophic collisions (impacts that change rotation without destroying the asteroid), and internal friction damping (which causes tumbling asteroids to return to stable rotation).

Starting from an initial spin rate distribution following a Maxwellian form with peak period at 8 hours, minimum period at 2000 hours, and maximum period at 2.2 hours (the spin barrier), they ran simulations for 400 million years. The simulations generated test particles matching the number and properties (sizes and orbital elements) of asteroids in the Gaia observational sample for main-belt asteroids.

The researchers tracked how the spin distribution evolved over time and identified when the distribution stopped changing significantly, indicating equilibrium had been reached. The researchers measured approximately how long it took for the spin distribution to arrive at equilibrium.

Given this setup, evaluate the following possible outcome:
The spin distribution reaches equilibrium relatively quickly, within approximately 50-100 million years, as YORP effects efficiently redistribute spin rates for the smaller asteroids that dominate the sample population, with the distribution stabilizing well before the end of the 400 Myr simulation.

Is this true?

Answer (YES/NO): NO